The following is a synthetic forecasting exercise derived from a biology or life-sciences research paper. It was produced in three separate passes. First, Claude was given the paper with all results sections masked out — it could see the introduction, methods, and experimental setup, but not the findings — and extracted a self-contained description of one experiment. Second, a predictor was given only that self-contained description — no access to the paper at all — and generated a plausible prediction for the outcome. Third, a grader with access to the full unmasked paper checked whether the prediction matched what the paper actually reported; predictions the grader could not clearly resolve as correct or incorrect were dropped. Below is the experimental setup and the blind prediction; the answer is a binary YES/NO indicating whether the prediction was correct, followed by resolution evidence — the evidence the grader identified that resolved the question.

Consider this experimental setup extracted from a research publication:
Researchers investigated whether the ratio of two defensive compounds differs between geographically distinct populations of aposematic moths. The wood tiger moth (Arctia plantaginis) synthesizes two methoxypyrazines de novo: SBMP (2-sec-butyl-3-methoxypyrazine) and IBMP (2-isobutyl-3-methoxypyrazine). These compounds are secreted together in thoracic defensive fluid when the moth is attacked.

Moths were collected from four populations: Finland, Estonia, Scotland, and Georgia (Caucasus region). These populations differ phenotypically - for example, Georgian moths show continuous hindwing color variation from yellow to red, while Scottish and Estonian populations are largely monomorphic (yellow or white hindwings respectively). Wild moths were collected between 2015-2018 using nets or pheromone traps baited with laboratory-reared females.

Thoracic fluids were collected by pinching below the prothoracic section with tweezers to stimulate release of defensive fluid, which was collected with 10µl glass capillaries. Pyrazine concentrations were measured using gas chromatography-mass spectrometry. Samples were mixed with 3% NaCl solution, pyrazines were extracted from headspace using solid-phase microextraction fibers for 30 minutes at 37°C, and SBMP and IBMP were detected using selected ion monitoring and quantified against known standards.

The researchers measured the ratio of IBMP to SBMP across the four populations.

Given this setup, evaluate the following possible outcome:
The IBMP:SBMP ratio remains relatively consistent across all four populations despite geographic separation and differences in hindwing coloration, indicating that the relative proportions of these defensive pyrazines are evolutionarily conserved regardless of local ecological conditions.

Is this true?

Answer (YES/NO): NO